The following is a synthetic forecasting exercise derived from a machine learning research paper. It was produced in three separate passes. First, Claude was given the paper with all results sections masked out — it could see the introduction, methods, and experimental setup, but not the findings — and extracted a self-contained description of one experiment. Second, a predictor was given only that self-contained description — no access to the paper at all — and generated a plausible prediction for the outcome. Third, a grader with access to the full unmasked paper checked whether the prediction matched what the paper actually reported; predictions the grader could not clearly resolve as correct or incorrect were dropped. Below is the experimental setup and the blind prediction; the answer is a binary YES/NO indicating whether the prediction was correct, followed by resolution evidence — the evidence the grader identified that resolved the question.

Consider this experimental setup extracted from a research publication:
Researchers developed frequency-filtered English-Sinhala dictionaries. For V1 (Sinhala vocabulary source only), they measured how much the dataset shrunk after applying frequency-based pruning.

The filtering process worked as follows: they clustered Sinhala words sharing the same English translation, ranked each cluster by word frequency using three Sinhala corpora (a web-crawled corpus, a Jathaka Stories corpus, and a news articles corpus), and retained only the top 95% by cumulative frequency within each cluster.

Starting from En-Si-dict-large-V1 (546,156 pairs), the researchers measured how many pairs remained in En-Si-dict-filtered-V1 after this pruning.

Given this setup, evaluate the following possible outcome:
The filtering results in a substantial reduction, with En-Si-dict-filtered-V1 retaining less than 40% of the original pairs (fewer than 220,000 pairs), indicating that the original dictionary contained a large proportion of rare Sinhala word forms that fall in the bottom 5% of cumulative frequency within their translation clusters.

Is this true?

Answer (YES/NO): YES